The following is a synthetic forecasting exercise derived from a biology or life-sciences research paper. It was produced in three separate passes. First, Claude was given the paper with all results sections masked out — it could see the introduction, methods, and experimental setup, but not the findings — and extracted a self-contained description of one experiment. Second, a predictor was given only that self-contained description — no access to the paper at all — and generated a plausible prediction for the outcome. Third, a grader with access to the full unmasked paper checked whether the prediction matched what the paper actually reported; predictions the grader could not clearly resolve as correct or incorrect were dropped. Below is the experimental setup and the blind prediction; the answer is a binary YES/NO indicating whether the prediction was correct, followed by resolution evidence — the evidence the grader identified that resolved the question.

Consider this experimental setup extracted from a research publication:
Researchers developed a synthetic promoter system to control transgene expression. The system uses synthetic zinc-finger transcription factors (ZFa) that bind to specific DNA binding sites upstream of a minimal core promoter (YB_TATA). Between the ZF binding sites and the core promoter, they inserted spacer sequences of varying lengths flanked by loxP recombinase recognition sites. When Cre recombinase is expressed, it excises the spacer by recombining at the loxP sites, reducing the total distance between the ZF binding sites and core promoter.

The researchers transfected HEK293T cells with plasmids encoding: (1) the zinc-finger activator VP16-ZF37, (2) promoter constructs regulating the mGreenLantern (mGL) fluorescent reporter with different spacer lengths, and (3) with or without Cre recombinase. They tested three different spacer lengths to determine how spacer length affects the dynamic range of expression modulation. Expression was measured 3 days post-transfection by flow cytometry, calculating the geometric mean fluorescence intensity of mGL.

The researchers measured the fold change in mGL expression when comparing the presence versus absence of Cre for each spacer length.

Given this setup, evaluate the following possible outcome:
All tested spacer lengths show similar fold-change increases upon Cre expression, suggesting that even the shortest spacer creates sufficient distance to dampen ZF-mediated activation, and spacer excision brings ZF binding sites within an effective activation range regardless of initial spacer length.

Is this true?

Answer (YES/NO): NO